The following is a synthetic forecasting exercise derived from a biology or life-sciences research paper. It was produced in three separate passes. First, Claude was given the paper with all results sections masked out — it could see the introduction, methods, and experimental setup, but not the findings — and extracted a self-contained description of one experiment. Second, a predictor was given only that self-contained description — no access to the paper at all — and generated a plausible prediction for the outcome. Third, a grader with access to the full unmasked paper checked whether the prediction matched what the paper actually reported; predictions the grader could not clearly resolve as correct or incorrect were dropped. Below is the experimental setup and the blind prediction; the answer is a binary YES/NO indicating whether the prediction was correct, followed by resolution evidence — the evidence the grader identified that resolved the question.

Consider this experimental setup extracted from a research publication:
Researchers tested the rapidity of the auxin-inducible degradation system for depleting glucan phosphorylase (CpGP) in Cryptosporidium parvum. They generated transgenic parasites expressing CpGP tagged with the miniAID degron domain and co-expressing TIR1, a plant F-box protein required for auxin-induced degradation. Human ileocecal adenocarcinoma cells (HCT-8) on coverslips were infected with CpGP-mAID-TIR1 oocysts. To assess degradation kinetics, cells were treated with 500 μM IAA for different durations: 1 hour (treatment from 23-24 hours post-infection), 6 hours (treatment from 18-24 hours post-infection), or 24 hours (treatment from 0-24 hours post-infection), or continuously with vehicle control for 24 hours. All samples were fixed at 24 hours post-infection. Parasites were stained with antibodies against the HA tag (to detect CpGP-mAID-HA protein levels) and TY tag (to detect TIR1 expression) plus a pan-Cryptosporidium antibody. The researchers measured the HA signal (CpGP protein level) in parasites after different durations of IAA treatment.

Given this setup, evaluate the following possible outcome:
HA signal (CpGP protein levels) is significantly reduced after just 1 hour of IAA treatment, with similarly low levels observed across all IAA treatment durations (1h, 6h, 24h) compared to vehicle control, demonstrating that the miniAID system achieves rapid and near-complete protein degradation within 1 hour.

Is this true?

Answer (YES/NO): NO